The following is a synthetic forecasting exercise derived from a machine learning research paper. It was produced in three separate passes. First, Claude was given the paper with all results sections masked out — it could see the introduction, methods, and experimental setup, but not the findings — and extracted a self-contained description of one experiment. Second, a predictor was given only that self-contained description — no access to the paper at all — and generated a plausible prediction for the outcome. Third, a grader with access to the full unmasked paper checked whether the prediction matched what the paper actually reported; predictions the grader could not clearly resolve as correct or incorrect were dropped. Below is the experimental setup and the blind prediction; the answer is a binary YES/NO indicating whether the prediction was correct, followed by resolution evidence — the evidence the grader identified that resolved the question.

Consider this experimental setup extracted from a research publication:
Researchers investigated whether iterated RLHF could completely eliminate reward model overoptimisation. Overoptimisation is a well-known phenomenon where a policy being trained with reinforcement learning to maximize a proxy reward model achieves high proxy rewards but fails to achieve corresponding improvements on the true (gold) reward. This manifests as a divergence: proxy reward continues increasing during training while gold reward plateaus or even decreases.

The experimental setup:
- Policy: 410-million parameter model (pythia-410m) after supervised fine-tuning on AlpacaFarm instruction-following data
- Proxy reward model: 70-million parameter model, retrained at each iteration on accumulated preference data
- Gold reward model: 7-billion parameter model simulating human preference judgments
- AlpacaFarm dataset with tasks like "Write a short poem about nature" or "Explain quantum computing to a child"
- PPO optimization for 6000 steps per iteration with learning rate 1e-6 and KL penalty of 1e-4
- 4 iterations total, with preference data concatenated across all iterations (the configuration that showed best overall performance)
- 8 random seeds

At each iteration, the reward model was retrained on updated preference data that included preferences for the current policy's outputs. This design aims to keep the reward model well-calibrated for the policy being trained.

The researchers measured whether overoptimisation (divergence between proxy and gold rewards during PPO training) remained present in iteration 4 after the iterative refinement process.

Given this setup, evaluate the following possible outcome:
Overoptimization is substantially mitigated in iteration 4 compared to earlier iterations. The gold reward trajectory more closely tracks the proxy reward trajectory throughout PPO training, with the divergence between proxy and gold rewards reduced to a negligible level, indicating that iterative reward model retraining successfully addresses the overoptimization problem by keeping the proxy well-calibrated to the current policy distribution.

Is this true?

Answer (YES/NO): NO